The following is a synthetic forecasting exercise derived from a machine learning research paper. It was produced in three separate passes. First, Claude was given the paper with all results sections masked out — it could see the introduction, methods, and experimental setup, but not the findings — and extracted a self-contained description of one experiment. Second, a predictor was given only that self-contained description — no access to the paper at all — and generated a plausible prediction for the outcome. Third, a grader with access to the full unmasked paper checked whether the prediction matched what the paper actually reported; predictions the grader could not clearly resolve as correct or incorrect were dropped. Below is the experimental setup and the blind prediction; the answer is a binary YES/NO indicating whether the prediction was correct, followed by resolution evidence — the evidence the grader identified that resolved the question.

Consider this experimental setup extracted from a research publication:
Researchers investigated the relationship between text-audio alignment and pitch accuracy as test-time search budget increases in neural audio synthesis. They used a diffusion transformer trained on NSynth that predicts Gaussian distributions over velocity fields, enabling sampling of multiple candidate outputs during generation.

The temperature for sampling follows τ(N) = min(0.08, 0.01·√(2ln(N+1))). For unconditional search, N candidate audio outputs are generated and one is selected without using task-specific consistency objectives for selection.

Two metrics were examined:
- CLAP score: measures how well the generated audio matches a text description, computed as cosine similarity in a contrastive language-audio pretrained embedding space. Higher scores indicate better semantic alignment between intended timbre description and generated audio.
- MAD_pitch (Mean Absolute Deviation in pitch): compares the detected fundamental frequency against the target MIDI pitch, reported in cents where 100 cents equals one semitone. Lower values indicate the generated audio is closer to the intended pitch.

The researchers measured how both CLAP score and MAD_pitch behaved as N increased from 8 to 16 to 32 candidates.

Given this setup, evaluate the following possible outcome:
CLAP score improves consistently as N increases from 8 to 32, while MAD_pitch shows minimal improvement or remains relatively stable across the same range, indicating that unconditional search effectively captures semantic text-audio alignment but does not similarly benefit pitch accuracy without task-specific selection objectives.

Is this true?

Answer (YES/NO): NO